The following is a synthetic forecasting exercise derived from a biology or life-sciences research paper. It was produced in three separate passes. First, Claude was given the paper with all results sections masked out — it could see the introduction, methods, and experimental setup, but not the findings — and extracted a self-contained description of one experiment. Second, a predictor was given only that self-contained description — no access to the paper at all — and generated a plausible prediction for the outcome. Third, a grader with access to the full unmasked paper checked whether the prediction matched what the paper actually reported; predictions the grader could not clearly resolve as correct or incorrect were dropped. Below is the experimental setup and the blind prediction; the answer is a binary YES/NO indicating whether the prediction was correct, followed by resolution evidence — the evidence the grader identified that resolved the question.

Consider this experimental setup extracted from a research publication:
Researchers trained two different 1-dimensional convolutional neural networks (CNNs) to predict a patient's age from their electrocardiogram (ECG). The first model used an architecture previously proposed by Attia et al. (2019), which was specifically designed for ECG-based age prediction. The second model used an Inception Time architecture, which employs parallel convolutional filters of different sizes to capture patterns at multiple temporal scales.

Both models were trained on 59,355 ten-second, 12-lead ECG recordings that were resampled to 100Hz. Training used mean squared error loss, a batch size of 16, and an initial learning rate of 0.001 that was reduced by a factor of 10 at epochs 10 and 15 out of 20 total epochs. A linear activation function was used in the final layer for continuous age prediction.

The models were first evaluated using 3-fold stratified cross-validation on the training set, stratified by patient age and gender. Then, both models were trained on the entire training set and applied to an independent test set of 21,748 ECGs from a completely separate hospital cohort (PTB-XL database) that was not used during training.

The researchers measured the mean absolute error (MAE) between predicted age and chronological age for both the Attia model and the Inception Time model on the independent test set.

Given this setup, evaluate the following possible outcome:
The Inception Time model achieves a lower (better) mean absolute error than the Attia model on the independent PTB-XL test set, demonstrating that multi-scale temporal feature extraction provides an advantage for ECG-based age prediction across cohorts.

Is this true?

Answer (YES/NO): YES